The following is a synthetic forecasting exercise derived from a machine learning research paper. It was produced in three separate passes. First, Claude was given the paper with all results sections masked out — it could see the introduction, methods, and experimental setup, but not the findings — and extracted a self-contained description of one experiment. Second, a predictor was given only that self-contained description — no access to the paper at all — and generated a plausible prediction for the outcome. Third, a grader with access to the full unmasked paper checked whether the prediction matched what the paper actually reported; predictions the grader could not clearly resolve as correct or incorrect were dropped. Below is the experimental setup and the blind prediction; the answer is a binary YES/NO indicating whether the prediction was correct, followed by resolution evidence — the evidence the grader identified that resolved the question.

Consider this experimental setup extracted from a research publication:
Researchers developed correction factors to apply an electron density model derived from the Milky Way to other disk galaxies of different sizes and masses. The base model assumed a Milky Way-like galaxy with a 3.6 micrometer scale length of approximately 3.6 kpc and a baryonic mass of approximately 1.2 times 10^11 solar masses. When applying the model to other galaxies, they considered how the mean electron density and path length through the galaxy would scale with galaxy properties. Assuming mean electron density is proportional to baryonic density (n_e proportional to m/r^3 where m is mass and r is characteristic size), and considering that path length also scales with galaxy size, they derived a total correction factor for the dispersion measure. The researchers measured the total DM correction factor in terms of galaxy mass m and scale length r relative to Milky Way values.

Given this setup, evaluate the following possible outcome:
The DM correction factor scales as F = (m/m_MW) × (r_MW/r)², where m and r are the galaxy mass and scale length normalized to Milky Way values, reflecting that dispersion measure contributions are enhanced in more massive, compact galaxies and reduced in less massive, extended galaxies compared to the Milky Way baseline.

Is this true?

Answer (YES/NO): YES